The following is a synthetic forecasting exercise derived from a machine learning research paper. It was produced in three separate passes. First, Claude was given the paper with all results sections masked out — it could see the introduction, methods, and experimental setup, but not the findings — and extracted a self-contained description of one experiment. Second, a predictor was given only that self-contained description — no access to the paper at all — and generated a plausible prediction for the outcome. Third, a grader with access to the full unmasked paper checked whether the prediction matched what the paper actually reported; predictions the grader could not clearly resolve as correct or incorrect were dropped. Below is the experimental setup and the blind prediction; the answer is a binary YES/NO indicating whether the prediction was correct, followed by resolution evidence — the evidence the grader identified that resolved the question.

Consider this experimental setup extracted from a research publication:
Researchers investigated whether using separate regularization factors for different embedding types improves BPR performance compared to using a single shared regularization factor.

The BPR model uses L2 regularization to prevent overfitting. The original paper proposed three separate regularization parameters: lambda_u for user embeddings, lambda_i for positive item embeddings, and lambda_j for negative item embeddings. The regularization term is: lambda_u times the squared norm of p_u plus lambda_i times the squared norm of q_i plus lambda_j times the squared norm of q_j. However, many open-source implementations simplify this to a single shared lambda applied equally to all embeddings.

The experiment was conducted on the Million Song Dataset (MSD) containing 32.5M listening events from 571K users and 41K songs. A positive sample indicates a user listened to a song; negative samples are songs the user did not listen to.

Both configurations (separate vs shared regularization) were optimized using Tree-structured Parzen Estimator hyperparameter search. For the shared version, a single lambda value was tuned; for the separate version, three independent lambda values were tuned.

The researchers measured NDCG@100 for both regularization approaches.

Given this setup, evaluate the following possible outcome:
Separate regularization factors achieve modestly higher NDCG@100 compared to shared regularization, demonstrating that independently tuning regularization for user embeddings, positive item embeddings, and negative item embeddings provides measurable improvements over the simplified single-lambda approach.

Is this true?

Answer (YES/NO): NO